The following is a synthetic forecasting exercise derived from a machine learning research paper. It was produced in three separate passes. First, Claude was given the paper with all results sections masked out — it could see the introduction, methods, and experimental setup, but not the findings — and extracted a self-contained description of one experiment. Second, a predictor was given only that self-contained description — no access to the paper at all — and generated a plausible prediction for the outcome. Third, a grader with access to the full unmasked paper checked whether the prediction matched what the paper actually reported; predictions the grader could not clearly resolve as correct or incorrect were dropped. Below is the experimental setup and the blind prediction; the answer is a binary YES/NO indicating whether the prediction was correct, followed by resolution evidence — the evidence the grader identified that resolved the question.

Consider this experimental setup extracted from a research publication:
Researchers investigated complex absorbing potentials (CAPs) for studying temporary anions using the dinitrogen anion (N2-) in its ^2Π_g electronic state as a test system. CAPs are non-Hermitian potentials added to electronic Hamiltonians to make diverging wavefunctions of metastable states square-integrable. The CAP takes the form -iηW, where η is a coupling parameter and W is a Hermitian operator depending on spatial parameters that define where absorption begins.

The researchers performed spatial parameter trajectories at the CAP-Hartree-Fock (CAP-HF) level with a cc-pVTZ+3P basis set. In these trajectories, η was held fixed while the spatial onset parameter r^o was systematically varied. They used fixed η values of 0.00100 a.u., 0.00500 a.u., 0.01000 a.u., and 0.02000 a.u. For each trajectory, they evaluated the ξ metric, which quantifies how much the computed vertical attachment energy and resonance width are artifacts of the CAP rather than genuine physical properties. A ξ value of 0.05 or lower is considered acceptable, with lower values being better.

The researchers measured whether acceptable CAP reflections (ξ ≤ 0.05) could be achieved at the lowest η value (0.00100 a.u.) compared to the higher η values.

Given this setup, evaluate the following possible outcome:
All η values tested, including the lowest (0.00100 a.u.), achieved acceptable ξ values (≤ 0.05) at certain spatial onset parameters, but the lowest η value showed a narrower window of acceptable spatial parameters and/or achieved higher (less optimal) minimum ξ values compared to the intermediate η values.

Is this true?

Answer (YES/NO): NO